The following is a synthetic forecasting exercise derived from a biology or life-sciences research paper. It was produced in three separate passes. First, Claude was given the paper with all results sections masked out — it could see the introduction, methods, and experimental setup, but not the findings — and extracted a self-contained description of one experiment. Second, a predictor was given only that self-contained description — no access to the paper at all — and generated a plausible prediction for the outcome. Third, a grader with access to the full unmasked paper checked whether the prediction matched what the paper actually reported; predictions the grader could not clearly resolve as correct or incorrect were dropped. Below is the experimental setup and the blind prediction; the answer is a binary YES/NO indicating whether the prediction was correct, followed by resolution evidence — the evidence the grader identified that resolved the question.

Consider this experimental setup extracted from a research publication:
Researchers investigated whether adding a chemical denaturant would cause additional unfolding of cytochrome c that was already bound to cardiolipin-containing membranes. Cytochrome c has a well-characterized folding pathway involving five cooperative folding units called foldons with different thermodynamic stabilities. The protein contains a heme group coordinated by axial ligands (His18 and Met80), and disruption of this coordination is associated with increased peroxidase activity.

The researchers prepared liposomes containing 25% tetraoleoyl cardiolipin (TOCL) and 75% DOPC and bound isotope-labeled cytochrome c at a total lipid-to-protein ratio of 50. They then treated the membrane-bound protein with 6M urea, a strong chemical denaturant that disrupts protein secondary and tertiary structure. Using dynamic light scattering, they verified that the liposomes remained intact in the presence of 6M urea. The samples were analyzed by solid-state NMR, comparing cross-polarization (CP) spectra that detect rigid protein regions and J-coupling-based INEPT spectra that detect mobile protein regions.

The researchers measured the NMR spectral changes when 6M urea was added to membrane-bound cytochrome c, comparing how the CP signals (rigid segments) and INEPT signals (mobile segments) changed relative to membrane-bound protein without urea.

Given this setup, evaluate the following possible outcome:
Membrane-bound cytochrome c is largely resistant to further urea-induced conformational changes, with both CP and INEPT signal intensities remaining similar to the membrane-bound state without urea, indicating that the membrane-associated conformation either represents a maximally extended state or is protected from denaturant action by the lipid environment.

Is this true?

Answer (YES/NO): NO